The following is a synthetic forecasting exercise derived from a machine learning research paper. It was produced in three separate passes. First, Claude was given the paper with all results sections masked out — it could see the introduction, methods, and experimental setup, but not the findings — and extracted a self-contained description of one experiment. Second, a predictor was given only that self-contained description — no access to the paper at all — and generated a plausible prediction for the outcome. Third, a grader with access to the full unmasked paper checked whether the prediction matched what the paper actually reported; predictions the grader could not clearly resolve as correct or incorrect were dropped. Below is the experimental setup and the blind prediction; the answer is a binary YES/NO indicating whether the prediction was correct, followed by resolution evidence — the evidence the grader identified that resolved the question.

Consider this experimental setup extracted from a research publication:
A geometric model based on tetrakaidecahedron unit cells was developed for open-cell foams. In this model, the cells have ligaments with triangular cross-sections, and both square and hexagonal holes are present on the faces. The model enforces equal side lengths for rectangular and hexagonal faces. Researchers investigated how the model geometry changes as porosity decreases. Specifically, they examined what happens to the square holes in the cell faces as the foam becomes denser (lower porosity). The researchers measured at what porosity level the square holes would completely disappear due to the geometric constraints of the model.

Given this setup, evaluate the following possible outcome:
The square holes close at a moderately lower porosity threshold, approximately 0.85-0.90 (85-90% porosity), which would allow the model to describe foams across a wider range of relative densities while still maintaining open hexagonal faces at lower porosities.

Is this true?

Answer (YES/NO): NO